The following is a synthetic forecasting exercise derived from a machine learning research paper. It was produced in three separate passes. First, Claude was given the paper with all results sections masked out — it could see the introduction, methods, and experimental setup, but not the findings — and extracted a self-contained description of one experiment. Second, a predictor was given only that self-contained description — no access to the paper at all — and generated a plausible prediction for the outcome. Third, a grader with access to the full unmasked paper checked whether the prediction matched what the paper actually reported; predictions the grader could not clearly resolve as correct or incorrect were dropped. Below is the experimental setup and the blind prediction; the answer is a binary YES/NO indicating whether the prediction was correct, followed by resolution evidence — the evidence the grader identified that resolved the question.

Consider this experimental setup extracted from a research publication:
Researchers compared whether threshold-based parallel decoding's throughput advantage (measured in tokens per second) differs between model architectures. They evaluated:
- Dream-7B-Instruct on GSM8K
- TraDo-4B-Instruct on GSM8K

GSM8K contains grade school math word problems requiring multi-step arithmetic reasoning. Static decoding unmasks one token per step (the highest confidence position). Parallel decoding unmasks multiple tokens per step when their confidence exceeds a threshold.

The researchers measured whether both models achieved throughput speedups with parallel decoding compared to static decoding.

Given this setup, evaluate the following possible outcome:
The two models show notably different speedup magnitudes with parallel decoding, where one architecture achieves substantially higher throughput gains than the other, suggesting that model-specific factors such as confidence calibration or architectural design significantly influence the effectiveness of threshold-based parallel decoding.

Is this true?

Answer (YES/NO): YES